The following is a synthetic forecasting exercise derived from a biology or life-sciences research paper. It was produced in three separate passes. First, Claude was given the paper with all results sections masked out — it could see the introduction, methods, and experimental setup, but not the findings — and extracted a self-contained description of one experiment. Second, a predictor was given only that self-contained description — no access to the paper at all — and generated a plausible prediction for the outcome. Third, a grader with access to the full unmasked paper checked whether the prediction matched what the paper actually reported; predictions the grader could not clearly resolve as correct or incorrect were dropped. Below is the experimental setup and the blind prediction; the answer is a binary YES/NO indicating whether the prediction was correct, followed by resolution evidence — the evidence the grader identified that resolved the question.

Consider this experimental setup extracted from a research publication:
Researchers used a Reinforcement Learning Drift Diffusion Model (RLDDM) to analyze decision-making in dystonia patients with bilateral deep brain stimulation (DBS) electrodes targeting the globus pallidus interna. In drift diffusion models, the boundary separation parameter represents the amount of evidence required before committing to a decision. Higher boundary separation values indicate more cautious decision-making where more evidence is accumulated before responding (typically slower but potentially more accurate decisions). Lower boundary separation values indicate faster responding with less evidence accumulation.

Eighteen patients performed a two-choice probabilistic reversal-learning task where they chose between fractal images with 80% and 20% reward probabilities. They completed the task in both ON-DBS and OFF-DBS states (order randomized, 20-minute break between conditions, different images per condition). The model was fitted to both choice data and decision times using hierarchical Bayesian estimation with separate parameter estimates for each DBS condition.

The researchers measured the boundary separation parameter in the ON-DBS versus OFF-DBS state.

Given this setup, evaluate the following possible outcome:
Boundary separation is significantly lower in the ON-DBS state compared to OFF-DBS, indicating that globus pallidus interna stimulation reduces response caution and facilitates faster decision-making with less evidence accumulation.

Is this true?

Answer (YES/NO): YES